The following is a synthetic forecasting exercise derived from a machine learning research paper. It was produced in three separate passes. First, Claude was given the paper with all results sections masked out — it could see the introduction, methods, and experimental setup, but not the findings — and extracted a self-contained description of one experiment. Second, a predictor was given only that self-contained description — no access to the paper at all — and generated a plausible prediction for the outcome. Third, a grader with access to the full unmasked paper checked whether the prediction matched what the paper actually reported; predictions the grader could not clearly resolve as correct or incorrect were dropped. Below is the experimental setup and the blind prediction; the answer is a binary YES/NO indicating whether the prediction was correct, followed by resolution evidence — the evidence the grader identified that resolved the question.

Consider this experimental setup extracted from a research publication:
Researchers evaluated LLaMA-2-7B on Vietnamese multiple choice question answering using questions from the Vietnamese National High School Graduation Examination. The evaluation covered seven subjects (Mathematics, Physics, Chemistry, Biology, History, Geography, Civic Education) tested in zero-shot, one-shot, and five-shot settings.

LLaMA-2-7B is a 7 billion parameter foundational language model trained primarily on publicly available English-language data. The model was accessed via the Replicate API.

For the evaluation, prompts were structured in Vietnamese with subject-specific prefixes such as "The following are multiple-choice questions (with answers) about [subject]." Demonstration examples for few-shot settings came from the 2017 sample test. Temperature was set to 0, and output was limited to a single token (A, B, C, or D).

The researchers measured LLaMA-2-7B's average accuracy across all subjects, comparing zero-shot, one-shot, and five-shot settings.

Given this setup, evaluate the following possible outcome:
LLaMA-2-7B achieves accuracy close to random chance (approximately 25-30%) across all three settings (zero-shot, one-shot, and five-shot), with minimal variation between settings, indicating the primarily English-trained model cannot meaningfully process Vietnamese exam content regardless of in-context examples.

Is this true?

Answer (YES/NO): YES